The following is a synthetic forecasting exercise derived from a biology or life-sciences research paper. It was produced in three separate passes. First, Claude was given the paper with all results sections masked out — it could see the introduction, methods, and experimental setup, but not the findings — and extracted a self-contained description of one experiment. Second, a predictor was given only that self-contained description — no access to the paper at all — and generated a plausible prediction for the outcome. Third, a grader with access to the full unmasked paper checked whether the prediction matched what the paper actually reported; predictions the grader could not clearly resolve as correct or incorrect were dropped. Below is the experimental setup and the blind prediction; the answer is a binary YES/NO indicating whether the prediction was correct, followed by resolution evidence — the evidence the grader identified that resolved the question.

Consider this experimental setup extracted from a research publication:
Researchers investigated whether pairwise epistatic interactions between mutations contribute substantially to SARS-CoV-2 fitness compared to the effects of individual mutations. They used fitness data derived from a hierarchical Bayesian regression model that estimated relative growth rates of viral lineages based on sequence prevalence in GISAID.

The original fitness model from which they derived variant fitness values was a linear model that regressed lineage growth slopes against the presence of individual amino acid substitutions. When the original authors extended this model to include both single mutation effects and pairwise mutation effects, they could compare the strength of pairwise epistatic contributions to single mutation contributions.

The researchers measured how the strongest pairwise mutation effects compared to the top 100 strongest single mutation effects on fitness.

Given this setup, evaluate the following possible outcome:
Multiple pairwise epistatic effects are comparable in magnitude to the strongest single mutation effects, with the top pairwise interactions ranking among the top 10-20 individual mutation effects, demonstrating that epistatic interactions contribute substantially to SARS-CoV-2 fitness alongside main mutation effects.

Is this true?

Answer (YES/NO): NO